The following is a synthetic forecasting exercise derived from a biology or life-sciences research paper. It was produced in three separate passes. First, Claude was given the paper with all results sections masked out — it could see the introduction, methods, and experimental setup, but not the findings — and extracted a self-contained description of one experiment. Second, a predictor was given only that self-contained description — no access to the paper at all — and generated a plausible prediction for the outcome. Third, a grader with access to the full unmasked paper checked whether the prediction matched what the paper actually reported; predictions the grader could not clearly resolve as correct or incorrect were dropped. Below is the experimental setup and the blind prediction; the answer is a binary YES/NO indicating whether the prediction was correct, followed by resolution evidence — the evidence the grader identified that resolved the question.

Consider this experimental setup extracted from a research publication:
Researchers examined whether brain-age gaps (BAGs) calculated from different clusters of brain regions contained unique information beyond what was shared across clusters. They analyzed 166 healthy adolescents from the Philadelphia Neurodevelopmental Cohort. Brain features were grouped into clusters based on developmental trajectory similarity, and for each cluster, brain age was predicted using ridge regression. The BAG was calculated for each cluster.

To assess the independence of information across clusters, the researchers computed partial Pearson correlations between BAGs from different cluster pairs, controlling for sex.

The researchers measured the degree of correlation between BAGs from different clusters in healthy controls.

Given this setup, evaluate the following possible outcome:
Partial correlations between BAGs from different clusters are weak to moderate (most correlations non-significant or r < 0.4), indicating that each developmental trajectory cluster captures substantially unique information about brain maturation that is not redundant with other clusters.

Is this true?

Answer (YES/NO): NO